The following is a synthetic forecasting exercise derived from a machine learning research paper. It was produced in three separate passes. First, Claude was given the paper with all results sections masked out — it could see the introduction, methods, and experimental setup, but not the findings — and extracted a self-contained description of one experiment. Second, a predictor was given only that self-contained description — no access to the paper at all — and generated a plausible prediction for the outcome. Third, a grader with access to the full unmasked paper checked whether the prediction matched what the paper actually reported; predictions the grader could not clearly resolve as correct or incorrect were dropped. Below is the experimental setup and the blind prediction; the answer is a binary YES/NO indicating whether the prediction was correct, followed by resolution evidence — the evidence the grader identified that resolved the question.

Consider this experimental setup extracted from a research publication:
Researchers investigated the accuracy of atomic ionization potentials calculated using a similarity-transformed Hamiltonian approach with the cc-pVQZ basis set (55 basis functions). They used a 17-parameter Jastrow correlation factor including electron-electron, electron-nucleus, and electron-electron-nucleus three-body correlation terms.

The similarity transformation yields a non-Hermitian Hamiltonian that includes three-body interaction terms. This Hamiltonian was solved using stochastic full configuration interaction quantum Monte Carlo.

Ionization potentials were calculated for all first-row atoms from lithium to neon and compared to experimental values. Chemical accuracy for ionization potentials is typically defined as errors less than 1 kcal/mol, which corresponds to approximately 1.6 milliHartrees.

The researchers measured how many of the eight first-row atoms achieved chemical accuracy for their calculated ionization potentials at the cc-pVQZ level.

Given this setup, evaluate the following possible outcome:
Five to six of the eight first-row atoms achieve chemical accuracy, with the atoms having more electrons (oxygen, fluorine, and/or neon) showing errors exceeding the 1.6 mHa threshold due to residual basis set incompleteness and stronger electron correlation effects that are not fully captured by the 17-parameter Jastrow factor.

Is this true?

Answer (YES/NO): NO